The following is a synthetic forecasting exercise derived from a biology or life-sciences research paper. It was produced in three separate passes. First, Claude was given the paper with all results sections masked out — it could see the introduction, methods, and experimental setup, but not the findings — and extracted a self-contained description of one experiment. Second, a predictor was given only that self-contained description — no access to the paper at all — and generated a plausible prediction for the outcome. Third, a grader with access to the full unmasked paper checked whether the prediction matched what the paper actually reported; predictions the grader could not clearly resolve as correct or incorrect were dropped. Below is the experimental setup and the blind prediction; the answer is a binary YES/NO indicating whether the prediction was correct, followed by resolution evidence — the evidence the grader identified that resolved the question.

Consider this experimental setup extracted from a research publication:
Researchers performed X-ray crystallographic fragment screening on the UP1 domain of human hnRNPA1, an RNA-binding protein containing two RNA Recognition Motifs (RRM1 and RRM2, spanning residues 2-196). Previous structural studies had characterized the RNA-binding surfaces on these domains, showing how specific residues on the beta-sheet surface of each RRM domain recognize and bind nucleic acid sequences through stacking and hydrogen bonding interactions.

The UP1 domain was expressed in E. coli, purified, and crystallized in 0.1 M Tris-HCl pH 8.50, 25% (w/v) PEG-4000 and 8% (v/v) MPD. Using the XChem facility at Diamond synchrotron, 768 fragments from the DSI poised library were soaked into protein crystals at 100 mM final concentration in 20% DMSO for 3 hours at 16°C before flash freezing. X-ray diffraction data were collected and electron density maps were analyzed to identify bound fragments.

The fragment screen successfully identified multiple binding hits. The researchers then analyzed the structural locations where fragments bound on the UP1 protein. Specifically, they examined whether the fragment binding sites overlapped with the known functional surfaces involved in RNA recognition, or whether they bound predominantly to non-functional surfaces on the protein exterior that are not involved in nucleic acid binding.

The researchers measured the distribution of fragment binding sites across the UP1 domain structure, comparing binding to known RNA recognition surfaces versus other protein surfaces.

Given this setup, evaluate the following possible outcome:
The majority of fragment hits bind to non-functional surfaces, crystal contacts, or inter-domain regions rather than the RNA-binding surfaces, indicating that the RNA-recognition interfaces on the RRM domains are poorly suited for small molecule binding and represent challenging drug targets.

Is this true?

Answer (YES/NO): NO